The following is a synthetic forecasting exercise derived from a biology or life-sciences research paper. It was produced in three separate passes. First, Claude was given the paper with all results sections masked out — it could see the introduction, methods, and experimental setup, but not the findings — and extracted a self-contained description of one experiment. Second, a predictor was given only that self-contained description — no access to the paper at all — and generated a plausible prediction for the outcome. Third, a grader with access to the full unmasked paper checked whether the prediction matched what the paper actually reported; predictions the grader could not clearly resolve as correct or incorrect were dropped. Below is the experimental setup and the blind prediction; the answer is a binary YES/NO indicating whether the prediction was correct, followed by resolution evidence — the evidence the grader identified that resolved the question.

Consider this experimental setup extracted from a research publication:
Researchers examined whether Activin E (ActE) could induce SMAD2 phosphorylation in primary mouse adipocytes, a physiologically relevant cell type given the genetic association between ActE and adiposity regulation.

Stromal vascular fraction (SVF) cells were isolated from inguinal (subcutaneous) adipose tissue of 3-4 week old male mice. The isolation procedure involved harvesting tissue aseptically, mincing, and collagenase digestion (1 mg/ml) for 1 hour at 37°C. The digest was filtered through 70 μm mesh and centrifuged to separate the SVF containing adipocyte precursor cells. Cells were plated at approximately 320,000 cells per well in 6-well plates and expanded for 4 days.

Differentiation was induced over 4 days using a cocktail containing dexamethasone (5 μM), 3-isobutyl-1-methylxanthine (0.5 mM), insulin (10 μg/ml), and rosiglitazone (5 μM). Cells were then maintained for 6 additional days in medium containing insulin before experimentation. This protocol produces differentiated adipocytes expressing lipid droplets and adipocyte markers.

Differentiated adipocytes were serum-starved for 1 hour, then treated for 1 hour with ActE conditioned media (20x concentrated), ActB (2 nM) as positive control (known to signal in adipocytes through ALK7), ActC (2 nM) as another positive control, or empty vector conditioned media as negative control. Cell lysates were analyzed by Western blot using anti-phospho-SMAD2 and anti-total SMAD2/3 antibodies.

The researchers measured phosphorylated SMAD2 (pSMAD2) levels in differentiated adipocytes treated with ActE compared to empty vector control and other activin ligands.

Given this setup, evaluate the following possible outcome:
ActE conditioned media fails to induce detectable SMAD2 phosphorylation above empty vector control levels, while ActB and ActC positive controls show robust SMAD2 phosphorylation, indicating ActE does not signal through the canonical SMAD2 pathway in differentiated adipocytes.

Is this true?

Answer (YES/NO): NO